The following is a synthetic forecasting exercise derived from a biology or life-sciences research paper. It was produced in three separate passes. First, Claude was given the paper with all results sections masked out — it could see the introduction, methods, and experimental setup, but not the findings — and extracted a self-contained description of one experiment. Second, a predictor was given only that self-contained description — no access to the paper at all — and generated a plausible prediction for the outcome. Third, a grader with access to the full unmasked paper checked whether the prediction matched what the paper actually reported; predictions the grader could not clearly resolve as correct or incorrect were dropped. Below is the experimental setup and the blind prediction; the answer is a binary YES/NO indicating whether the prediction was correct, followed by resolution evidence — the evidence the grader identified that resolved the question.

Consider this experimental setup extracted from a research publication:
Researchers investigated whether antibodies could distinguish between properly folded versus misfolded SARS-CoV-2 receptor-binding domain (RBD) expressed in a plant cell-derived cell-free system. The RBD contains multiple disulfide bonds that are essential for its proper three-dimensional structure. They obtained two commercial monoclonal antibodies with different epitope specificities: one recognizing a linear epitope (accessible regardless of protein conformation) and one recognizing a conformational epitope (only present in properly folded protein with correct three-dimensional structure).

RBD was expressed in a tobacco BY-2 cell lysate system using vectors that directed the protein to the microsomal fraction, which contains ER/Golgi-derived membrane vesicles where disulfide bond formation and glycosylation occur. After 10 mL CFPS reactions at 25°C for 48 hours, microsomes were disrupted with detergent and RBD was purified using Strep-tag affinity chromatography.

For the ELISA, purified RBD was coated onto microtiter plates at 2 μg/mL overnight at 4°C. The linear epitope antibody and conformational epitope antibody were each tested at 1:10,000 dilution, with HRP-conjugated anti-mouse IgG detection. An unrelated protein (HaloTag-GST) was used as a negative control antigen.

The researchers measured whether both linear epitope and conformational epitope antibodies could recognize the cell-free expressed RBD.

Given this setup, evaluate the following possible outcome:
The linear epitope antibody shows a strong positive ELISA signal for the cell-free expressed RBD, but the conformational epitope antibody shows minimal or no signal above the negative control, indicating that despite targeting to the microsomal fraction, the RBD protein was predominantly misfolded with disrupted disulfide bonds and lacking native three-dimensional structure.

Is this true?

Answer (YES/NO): NO